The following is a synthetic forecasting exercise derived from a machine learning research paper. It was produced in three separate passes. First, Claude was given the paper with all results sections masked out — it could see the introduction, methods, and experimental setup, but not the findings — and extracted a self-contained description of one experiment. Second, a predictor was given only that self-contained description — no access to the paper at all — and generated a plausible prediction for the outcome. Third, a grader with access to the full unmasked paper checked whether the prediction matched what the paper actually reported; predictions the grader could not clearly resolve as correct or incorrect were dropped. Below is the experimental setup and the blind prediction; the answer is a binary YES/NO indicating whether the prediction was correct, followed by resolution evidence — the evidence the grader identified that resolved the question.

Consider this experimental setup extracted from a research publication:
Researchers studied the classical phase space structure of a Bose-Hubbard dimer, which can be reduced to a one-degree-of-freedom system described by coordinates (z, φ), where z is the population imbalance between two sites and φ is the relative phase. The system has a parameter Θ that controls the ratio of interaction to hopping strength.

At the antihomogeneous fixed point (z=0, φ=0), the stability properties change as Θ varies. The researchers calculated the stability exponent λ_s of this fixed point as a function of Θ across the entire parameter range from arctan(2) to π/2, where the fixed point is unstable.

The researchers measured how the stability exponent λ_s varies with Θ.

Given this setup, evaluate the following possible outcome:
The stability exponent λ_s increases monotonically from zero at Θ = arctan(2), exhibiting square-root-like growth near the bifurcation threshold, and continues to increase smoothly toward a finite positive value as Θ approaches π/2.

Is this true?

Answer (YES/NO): NO